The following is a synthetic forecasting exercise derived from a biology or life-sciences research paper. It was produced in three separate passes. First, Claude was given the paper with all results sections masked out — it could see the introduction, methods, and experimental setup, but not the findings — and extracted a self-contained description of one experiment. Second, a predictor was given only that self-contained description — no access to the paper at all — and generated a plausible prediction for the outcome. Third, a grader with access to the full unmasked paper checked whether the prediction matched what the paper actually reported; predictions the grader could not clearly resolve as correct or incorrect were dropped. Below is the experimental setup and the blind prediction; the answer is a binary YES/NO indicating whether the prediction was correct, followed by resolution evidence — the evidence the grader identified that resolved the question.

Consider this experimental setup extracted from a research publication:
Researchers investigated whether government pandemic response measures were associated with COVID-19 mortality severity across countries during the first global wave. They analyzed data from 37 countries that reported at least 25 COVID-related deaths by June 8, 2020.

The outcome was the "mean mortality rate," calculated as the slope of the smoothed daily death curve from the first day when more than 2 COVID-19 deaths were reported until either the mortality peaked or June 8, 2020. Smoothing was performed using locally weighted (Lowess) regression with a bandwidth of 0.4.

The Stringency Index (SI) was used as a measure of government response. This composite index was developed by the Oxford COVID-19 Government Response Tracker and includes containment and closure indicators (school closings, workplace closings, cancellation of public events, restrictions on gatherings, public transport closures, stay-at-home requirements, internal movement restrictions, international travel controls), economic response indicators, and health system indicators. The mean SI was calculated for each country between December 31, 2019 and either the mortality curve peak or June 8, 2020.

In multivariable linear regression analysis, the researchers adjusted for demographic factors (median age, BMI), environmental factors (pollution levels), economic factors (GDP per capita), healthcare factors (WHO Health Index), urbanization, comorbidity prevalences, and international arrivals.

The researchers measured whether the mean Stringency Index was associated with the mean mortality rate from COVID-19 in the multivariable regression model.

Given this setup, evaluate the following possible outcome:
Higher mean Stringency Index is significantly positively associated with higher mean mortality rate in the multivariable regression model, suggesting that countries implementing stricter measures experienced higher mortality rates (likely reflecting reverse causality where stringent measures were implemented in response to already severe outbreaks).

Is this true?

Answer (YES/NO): NO